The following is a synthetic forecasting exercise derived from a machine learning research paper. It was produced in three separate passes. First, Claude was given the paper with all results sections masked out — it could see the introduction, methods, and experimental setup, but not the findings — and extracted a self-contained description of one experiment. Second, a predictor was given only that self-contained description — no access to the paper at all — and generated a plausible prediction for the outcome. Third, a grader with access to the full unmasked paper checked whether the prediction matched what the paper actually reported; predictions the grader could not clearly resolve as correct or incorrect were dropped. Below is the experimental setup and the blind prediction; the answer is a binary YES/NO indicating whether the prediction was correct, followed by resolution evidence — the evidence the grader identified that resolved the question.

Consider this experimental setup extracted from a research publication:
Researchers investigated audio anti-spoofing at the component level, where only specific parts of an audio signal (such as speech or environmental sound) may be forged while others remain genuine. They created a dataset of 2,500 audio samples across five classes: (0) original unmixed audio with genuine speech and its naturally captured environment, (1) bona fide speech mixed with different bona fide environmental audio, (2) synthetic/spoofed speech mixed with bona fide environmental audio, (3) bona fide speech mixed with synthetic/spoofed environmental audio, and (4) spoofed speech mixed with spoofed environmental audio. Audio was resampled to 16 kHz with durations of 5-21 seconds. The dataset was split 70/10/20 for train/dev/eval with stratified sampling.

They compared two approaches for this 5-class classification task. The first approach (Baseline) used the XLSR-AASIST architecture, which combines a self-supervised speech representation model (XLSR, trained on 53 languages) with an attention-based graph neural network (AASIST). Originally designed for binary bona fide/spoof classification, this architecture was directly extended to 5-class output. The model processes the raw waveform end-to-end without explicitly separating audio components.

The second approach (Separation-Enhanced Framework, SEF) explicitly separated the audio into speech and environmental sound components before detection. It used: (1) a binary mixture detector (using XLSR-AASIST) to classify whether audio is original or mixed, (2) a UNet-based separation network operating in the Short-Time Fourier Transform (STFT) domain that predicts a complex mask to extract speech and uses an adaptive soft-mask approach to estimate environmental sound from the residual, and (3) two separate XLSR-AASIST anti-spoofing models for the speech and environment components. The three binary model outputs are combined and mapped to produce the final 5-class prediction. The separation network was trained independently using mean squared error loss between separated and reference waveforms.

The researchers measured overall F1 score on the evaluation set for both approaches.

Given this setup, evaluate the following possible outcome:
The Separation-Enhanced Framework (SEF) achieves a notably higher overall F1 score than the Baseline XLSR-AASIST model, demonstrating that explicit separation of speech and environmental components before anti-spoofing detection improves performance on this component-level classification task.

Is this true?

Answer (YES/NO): NO